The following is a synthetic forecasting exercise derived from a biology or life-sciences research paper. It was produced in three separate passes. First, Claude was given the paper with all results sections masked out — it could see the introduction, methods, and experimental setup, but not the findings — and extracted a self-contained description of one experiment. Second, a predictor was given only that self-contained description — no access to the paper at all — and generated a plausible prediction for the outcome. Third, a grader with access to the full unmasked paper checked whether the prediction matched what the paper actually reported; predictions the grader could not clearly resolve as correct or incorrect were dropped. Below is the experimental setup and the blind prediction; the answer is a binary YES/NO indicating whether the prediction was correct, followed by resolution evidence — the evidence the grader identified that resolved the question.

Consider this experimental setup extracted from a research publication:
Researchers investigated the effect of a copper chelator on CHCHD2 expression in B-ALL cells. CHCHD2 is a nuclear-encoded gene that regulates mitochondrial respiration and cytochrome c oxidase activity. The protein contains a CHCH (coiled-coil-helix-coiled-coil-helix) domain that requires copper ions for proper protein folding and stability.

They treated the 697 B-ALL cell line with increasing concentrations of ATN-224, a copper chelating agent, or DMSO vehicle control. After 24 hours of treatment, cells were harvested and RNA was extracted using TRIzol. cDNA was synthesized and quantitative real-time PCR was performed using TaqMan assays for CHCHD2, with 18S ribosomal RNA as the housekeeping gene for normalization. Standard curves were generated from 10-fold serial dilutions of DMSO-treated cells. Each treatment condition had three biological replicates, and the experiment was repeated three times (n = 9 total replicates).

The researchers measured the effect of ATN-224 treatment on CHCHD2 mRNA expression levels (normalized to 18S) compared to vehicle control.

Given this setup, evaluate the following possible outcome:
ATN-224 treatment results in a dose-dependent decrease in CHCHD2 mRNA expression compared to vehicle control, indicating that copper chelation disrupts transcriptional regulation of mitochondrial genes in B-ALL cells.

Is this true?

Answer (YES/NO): YES